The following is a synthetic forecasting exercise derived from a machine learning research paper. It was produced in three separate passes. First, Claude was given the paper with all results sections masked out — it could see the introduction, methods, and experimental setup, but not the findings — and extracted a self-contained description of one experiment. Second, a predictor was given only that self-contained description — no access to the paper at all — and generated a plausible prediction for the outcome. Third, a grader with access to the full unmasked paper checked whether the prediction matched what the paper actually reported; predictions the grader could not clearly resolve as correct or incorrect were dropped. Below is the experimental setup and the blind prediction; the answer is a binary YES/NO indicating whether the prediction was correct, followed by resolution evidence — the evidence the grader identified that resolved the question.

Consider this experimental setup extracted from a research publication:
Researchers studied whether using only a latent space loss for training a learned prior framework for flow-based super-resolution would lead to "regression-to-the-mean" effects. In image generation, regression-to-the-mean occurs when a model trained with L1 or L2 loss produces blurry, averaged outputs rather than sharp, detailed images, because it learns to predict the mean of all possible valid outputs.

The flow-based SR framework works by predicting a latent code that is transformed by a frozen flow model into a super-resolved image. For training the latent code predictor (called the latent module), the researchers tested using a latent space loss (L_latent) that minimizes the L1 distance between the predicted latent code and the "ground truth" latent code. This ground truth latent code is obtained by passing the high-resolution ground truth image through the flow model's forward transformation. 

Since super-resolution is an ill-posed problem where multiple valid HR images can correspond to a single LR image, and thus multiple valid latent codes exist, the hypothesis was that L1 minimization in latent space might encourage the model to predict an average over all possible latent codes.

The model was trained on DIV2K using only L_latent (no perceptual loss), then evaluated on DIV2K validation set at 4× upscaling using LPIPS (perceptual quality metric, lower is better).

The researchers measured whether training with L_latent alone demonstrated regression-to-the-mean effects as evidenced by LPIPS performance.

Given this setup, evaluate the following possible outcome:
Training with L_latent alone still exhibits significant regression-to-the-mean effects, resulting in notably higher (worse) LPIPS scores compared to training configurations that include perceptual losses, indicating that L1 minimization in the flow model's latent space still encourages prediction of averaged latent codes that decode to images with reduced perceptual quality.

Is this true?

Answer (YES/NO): YES